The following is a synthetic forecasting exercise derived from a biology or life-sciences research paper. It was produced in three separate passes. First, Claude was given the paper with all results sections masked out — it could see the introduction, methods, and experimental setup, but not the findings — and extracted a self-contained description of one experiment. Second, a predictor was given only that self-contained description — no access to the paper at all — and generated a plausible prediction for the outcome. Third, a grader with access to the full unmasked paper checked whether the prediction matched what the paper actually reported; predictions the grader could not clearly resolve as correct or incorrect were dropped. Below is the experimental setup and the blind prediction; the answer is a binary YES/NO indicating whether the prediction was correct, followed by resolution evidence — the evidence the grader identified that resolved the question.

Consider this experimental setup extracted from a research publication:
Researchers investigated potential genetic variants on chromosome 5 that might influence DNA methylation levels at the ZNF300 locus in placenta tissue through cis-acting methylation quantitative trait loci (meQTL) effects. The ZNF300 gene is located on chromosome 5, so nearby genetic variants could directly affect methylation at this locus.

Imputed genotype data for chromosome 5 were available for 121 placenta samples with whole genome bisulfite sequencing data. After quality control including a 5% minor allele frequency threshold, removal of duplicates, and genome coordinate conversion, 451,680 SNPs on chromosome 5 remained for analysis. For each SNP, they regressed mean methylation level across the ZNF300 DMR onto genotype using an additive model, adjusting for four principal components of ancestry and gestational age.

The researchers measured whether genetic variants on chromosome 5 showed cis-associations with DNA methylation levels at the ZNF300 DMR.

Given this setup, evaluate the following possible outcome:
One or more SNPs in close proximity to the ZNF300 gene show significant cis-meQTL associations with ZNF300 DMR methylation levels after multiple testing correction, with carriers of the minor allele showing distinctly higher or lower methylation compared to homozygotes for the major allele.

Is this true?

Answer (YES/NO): NO